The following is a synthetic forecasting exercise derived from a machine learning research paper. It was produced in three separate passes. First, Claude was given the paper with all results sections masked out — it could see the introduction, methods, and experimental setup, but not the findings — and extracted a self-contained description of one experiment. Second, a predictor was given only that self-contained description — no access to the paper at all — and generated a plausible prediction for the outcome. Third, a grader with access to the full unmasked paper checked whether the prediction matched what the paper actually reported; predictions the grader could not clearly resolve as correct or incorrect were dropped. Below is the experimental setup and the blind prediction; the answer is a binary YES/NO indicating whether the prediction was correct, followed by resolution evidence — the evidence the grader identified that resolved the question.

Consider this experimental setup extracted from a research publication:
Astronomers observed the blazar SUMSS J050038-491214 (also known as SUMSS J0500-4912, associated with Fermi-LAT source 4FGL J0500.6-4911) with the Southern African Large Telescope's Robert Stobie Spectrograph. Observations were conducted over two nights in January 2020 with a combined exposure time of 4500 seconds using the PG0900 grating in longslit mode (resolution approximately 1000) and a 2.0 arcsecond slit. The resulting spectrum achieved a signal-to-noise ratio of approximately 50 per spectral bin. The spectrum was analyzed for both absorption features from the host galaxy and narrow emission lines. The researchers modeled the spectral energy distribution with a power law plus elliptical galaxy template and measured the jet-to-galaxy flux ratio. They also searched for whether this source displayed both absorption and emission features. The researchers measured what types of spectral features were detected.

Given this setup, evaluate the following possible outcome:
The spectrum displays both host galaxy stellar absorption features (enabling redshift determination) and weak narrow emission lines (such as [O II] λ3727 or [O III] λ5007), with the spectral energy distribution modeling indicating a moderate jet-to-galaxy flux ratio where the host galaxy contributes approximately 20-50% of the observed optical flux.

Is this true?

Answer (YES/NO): YES